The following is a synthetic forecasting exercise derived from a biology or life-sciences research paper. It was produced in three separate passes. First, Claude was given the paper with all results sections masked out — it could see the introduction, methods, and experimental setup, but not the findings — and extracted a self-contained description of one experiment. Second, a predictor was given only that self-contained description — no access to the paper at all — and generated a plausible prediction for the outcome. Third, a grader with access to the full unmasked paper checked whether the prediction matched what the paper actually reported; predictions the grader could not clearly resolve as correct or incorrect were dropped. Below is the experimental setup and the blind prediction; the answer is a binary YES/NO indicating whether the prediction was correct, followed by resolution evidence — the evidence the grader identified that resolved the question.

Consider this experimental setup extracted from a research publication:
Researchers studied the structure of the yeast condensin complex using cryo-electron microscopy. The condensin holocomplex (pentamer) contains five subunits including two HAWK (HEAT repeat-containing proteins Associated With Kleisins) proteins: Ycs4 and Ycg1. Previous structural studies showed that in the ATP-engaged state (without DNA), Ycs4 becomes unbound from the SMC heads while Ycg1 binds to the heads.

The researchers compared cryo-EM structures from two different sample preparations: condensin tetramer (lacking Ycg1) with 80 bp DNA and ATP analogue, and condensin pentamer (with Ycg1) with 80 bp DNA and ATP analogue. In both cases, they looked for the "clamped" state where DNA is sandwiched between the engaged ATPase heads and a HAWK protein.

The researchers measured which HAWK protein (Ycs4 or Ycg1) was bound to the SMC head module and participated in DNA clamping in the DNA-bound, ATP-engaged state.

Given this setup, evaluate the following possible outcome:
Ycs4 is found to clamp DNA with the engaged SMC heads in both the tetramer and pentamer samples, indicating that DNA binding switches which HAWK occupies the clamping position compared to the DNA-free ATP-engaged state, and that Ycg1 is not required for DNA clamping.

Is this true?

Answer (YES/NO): YES